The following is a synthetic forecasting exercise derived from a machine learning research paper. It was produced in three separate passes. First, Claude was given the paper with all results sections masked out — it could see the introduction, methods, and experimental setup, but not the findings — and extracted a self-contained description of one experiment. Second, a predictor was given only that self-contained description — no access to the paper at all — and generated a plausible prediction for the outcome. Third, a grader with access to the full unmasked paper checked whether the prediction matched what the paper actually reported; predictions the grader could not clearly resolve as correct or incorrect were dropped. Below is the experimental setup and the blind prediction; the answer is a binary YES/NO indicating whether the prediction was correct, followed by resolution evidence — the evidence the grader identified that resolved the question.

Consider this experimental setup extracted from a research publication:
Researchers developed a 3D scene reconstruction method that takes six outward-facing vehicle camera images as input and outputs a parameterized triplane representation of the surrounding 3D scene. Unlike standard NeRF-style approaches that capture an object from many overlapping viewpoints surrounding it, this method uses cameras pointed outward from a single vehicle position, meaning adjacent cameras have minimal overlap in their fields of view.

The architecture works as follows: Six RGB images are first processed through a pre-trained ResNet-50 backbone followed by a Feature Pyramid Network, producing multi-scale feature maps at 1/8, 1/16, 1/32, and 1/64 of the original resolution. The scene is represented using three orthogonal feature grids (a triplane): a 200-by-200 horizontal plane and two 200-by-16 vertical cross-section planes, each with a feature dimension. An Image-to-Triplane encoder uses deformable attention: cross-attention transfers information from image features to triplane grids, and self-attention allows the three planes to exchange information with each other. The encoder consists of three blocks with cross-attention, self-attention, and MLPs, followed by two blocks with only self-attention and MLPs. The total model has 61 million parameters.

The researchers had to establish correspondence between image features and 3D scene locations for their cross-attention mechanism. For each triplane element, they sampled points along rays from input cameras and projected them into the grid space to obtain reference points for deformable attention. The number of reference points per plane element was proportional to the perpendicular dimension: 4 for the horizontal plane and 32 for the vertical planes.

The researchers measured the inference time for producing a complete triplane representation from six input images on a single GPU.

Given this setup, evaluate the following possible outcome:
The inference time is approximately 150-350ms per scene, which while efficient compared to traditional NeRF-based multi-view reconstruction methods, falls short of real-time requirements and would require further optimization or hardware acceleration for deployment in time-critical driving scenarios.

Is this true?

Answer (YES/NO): NO